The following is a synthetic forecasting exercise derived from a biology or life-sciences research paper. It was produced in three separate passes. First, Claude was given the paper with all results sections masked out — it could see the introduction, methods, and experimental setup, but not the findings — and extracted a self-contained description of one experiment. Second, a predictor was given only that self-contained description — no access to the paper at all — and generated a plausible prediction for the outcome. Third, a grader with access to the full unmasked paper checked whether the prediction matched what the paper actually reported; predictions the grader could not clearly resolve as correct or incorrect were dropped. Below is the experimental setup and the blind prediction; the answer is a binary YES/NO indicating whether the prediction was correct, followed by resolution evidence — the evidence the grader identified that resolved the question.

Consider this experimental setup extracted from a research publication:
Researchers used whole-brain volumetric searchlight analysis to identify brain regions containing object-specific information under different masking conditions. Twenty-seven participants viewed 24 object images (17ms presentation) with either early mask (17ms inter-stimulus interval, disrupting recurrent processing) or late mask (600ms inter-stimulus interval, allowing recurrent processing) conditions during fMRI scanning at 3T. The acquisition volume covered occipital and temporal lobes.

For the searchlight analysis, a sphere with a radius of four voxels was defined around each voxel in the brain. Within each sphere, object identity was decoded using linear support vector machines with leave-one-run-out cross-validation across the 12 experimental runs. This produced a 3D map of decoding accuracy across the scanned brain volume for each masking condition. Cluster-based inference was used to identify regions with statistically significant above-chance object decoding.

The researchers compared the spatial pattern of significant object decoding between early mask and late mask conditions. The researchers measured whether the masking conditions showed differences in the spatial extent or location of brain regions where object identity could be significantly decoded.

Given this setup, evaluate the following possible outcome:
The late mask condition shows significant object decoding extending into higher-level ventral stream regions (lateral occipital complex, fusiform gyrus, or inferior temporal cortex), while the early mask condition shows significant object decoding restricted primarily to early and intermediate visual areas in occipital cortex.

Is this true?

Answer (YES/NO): NO